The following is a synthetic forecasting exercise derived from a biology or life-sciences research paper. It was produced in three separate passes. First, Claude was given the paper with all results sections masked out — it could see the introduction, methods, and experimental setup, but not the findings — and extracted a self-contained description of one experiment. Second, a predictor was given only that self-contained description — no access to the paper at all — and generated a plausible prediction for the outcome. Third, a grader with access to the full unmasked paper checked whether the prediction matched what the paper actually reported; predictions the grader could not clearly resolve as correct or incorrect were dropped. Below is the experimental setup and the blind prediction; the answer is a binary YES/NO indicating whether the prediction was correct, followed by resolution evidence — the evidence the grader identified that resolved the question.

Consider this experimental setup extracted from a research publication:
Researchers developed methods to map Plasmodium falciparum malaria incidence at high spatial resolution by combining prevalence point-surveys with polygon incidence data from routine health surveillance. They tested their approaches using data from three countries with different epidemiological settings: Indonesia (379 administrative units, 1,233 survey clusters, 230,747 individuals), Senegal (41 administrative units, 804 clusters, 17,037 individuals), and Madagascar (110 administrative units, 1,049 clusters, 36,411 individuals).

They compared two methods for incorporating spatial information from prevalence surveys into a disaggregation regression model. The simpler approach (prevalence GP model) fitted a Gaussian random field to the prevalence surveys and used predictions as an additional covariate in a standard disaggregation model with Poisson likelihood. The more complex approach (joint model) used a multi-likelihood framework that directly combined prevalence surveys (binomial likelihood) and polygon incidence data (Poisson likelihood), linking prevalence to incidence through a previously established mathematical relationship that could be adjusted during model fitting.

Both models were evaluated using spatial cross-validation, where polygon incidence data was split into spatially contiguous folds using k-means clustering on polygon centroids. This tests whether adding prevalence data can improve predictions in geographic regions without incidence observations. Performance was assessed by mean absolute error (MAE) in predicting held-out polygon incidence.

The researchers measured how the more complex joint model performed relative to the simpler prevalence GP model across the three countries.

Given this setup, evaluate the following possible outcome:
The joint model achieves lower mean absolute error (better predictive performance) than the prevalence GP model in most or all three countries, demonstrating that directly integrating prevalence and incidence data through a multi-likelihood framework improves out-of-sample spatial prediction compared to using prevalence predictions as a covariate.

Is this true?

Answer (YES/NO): NO